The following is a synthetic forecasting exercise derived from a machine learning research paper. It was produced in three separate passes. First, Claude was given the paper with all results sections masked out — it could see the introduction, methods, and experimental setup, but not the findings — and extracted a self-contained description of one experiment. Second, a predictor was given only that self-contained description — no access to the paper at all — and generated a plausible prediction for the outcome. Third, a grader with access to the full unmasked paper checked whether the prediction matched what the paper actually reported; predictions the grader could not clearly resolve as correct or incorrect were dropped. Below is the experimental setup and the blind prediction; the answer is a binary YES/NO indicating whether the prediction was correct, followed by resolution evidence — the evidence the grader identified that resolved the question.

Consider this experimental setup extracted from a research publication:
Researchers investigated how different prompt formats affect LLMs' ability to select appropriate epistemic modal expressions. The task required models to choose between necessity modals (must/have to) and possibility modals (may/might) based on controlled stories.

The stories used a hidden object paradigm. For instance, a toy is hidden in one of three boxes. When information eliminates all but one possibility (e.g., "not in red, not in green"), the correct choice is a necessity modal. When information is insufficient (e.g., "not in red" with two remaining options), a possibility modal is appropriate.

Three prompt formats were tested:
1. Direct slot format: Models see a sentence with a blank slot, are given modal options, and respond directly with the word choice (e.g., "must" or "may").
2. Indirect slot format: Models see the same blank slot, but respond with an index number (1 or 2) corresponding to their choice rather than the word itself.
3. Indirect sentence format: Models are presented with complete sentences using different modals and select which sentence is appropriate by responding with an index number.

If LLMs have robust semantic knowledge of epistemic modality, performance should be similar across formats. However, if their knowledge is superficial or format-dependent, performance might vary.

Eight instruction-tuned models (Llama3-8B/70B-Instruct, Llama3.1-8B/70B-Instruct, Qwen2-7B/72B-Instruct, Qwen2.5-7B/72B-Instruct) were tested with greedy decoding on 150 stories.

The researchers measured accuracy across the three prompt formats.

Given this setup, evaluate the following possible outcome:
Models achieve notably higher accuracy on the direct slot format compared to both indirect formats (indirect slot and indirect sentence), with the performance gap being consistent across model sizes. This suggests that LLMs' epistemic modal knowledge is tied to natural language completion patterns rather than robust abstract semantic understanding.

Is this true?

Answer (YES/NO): NO